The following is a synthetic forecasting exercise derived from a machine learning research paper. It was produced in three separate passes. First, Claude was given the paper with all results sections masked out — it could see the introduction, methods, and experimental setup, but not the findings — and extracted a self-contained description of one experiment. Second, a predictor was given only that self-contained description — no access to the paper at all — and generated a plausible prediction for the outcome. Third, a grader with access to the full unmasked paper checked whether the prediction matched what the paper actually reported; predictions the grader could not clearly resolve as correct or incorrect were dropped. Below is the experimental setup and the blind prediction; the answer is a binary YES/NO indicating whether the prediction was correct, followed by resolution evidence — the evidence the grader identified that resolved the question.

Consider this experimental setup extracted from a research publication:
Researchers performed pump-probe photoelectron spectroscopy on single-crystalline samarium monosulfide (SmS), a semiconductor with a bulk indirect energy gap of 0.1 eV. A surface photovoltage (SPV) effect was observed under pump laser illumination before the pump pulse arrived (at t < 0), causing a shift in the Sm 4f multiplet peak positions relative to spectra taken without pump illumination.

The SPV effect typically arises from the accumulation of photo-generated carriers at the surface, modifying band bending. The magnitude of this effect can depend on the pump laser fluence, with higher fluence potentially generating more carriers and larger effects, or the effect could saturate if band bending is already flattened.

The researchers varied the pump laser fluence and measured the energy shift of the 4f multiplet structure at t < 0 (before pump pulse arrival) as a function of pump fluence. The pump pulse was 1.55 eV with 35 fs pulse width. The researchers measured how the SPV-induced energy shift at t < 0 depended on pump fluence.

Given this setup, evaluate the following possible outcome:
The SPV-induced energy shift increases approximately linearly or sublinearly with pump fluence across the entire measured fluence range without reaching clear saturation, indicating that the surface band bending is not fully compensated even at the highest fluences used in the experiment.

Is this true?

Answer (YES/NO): NO